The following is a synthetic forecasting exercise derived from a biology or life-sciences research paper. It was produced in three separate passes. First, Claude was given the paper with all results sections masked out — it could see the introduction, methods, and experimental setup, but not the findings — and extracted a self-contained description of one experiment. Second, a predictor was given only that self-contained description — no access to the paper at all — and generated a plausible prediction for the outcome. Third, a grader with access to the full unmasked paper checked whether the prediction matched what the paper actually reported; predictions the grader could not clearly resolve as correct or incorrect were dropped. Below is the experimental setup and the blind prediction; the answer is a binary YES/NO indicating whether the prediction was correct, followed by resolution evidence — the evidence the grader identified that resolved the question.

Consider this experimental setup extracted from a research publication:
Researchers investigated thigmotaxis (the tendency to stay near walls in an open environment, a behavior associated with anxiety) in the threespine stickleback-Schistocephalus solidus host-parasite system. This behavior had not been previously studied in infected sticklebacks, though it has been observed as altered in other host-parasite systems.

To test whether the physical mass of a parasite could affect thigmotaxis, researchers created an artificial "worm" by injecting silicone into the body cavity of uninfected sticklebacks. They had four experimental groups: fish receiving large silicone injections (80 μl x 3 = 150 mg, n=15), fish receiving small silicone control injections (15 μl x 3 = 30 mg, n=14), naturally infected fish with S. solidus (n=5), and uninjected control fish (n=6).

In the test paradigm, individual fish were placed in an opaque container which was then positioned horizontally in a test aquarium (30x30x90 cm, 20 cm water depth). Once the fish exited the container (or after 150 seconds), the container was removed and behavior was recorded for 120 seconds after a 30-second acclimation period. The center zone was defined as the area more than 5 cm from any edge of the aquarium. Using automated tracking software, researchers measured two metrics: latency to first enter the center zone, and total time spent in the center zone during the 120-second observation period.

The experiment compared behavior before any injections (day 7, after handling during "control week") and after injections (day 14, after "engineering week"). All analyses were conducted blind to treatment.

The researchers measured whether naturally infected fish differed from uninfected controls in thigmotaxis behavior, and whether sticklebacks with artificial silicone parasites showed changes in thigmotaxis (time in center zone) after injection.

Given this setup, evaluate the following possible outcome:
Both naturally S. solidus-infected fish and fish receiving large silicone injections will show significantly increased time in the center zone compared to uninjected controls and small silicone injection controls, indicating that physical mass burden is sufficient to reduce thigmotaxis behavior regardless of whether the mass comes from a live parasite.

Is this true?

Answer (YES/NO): NO